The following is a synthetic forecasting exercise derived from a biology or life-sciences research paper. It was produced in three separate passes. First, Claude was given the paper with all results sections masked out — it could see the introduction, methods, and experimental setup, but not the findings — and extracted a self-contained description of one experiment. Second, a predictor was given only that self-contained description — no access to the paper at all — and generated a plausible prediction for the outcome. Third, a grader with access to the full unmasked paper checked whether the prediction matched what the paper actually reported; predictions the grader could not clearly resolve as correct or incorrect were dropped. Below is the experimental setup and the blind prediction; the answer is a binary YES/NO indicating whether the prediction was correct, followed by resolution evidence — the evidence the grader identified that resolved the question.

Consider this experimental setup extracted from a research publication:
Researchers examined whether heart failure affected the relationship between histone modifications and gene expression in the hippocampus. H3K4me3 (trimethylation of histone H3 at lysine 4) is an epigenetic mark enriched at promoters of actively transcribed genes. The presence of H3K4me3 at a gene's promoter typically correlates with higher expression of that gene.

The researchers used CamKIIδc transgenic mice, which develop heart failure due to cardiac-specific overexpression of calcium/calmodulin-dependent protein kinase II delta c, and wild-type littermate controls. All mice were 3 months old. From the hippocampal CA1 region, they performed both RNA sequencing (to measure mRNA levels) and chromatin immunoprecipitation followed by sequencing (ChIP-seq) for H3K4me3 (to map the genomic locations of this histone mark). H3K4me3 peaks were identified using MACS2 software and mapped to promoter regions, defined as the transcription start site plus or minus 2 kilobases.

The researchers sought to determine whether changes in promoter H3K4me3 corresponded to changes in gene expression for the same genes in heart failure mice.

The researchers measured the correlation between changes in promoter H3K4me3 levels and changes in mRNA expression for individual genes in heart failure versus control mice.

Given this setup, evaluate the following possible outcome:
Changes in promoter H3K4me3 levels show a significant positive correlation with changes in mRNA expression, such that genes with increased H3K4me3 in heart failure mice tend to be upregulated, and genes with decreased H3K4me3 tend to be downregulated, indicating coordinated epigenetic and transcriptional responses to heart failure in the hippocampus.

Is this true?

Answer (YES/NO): YES